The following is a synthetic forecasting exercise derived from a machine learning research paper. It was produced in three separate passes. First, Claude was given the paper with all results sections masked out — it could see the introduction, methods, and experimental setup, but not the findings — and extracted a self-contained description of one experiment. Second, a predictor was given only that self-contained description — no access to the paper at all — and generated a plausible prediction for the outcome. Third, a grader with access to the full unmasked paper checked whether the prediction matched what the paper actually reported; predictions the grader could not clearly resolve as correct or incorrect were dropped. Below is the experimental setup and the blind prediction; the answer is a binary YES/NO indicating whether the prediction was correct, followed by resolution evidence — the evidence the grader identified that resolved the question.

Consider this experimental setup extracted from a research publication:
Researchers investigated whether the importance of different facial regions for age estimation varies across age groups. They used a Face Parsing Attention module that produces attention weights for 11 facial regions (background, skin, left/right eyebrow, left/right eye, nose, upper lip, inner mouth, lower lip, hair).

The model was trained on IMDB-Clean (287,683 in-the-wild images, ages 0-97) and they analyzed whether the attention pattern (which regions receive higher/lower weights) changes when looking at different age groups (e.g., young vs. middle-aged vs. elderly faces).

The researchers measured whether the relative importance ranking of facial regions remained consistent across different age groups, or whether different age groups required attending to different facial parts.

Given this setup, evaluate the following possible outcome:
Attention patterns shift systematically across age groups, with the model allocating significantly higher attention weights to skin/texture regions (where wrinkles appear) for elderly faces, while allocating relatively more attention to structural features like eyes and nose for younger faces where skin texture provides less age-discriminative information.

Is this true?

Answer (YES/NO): NO